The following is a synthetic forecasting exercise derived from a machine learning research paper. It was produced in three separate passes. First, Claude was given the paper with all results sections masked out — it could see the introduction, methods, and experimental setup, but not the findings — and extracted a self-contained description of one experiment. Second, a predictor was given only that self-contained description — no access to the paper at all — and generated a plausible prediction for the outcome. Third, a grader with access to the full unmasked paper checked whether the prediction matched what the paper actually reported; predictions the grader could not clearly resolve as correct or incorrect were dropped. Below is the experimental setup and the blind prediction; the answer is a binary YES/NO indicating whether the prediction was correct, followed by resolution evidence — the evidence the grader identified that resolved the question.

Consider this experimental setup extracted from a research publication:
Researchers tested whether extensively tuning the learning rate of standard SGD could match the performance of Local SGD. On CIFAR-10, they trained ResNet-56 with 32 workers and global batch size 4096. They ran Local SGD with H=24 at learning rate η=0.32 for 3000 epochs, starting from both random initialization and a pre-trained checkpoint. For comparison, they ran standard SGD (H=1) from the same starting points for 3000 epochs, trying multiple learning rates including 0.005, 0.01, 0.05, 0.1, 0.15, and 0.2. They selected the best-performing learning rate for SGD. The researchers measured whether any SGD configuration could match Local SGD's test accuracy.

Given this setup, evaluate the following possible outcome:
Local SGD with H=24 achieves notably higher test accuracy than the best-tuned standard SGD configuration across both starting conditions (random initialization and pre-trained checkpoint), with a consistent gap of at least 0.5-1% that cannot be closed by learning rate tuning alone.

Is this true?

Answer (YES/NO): YES